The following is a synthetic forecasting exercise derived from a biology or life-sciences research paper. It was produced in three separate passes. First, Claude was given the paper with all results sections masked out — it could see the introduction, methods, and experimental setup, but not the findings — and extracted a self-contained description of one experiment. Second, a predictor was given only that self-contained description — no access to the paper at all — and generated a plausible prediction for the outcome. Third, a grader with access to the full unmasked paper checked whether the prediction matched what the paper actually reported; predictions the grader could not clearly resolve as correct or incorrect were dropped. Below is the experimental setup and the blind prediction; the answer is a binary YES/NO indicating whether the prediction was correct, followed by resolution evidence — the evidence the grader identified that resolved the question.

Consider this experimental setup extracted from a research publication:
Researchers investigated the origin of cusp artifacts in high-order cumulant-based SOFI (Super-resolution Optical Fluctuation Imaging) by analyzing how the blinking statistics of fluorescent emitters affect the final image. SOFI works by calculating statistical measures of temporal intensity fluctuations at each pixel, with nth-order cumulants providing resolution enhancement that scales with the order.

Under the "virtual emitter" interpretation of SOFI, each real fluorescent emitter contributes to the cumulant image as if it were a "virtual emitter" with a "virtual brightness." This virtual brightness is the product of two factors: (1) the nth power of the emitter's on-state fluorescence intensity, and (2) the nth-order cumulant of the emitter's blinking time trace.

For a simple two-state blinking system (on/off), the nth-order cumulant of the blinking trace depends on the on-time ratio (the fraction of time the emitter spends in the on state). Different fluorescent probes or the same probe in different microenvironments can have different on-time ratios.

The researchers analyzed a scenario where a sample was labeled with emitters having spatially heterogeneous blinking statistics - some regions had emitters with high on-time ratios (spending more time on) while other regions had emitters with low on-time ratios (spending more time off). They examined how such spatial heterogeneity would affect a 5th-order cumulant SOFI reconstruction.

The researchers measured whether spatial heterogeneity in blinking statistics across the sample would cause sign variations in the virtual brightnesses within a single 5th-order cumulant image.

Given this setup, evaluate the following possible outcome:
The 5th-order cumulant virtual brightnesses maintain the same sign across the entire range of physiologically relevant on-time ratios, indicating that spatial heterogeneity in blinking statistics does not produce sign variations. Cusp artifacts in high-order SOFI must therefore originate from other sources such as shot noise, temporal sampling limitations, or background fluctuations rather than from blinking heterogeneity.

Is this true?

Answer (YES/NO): NO